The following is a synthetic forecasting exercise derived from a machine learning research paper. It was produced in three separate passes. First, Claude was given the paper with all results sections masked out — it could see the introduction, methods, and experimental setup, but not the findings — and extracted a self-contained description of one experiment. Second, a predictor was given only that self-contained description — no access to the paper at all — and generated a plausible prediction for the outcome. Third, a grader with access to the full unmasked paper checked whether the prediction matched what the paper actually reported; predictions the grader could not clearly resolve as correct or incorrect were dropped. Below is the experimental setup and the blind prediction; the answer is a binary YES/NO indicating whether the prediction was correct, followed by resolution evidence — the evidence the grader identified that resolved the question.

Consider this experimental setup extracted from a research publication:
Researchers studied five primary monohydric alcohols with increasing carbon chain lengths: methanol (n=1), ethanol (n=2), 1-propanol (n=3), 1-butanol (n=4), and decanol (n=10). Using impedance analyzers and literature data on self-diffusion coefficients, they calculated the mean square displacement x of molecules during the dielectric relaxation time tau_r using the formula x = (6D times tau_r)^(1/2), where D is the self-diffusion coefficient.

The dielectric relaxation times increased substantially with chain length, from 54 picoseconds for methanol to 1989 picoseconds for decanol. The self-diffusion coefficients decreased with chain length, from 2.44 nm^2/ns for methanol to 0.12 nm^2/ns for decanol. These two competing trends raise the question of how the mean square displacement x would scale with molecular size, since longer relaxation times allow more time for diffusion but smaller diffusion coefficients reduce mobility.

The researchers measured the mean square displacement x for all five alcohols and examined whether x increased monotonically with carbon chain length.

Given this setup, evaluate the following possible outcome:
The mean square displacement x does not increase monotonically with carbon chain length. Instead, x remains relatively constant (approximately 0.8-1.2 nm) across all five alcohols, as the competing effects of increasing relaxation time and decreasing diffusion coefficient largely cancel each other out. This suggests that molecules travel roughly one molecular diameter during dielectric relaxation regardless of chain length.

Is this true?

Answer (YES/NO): NO